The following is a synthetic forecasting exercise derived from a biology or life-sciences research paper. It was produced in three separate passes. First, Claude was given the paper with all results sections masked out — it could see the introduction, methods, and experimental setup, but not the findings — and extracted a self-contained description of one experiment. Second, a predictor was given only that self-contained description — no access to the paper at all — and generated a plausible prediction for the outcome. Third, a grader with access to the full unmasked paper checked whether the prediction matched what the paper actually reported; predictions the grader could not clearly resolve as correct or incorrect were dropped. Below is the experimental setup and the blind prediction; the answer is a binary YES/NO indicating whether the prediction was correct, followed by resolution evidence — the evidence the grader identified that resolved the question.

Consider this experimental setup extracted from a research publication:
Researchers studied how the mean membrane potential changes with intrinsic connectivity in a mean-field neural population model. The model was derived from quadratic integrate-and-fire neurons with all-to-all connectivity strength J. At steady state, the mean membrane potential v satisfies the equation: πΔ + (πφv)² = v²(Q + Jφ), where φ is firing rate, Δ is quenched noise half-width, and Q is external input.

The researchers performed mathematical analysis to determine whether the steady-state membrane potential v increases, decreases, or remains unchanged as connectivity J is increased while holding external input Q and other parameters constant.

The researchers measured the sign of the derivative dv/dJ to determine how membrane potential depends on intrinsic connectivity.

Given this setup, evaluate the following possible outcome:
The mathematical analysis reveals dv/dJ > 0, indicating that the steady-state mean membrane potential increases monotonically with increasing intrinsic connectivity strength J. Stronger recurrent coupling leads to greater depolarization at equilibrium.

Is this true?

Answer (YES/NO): YES